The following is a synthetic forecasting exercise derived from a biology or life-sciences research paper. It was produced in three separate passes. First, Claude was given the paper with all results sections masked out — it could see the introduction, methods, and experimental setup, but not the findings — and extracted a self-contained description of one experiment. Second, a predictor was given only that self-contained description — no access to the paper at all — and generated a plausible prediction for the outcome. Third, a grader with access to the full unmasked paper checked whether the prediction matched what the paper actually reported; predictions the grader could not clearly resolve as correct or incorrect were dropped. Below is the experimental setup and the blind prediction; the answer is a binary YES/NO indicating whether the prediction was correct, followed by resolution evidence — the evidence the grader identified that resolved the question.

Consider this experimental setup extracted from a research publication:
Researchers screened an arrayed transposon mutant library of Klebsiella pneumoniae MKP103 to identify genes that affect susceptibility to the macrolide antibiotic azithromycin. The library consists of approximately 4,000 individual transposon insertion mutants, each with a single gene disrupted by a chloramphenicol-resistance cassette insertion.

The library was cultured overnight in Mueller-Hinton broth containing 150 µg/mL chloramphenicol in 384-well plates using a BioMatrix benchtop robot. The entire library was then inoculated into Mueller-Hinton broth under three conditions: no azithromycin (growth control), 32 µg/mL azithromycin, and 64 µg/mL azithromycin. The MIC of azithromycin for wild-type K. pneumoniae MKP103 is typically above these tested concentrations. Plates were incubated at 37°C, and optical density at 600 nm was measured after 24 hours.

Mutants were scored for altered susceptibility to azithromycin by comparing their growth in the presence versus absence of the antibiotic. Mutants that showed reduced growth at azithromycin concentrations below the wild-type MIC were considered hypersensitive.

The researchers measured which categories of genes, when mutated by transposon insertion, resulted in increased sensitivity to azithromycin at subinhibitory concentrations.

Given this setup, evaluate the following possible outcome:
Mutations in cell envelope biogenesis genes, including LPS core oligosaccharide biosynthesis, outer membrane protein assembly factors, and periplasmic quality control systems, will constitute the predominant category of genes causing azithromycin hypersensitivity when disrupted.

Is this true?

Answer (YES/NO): NO